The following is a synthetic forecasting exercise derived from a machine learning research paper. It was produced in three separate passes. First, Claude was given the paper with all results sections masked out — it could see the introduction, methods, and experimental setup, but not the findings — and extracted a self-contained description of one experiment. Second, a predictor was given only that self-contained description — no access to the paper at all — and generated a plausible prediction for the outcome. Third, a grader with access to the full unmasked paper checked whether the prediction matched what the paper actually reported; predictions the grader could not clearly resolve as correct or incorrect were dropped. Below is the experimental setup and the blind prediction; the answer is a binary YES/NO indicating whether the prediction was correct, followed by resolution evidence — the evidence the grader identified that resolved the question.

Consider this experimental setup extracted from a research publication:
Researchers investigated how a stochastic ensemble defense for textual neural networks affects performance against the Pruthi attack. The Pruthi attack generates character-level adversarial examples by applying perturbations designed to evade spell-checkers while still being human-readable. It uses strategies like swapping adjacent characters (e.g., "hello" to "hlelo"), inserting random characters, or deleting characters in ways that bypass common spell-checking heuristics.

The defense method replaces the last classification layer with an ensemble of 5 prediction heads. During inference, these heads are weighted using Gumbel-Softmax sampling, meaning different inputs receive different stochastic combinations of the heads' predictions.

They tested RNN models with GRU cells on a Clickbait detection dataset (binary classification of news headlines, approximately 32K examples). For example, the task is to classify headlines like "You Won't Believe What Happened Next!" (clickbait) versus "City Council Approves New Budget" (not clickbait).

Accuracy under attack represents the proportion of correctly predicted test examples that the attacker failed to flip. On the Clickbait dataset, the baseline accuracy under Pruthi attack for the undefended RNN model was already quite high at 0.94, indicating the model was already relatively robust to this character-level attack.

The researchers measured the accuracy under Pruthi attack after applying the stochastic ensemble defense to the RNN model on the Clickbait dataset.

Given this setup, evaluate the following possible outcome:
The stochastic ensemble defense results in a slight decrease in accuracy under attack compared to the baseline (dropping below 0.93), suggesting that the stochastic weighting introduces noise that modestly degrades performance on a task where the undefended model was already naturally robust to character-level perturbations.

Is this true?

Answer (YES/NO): YES